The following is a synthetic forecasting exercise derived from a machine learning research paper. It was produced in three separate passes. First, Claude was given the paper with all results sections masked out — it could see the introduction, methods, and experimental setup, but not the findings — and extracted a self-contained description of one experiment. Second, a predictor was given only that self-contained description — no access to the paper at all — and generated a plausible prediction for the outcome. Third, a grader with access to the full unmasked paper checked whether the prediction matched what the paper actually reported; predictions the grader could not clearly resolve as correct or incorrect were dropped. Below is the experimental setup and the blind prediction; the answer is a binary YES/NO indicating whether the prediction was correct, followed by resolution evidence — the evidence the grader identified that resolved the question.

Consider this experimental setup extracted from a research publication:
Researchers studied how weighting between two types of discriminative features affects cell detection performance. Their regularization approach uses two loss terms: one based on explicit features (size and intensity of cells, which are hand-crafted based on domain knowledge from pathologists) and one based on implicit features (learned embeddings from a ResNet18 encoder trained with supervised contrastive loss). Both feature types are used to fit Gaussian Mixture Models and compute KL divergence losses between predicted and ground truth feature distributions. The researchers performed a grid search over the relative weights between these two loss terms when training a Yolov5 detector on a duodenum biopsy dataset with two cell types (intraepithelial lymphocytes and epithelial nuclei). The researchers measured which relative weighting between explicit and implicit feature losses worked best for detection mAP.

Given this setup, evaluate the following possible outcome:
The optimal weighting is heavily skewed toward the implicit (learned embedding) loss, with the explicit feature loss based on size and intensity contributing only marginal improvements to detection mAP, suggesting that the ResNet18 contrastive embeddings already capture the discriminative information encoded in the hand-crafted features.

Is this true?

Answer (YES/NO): NO